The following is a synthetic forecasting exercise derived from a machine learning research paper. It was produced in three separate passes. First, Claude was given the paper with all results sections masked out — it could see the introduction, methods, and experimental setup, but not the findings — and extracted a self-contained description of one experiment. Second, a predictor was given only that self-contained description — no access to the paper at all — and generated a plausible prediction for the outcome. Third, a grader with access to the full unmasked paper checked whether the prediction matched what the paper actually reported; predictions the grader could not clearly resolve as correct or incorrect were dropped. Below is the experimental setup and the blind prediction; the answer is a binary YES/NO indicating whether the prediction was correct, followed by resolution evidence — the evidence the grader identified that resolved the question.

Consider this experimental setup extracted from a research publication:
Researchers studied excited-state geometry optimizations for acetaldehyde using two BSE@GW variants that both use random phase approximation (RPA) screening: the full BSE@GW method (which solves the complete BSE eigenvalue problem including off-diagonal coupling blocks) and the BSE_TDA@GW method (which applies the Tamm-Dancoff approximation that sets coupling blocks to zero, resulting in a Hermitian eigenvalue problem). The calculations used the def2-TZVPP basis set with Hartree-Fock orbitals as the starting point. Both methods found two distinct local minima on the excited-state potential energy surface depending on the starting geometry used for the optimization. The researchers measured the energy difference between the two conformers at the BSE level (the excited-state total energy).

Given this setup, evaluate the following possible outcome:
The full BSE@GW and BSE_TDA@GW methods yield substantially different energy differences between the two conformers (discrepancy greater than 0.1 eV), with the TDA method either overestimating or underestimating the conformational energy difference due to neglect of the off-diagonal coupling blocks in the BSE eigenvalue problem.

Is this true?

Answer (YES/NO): NO